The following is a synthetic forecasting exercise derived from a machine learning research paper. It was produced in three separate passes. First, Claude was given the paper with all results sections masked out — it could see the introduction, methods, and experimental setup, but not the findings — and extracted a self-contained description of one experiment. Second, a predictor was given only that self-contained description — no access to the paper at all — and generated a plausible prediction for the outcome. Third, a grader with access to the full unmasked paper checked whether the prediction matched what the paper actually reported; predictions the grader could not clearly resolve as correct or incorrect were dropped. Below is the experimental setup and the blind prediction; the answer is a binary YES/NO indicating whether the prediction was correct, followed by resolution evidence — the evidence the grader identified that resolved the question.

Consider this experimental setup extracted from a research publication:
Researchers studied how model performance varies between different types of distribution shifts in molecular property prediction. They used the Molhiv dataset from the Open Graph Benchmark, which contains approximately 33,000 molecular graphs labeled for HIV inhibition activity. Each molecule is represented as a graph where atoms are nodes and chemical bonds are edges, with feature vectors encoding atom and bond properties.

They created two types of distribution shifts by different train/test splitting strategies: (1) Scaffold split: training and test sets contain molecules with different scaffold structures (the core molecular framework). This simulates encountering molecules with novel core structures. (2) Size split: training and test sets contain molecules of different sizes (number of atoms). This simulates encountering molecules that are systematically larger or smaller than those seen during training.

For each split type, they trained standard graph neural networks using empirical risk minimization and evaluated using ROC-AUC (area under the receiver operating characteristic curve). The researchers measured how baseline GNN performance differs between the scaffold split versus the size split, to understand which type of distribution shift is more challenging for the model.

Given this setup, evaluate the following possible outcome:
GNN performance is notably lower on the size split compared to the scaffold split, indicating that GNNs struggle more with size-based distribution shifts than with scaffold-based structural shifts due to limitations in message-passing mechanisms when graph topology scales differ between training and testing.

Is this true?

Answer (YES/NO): YES